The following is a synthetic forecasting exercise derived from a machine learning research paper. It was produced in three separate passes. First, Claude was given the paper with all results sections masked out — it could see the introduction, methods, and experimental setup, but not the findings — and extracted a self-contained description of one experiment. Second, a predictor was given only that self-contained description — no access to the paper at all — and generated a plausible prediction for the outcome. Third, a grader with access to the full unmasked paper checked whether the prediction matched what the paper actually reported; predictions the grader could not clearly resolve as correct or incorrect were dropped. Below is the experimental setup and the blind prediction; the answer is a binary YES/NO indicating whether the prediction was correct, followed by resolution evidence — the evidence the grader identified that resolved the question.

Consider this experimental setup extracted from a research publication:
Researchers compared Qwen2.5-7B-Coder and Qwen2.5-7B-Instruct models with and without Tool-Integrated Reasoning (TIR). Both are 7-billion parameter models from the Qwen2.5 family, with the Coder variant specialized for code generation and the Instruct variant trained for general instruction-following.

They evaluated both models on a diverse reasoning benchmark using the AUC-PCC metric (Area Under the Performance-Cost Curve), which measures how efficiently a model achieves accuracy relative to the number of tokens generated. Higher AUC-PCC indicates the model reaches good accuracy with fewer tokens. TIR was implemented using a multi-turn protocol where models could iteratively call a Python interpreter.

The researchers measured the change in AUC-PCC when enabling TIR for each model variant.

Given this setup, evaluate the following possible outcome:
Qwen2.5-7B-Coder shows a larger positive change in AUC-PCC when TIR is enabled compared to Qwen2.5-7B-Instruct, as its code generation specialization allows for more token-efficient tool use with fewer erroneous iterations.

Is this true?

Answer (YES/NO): YES